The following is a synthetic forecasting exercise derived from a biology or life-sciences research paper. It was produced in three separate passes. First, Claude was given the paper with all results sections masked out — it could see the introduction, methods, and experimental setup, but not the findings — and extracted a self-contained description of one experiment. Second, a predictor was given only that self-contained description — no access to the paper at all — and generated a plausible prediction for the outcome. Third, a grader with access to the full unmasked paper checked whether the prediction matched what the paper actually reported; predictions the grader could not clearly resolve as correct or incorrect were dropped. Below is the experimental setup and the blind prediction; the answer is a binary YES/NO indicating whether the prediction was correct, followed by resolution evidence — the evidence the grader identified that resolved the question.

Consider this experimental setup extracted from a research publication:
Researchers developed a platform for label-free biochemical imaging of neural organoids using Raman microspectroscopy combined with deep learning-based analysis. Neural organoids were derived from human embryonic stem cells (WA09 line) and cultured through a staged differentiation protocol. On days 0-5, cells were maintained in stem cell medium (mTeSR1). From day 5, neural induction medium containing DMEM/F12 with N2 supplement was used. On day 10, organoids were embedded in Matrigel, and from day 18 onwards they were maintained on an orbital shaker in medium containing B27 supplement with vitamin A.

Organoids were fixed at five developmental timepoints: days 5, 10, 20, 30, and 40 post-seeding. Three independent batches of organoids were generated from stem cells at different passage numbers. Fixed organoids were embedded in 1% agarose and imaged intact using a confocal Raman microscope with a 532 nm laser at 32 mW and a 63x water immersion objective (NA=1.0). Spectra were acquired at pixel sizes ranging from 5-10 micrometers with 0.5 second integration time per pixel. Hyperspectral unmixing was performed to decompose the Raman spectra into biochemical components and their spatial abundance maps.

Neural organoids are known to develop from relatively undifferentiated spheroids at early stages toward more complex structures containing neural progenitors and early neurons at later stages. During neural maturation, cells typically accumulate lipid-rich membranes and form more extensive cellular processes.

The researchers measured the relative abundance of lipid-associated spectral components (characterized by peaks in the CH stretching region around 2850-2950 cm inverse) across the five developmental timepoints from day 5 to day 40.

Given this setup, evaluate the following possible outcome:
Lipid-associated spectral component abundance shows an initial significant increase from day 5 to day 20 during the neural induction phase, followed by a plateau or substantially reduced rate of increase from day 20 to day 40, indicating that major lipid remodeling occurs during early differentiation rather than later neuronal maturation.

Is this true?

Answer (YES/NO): NO